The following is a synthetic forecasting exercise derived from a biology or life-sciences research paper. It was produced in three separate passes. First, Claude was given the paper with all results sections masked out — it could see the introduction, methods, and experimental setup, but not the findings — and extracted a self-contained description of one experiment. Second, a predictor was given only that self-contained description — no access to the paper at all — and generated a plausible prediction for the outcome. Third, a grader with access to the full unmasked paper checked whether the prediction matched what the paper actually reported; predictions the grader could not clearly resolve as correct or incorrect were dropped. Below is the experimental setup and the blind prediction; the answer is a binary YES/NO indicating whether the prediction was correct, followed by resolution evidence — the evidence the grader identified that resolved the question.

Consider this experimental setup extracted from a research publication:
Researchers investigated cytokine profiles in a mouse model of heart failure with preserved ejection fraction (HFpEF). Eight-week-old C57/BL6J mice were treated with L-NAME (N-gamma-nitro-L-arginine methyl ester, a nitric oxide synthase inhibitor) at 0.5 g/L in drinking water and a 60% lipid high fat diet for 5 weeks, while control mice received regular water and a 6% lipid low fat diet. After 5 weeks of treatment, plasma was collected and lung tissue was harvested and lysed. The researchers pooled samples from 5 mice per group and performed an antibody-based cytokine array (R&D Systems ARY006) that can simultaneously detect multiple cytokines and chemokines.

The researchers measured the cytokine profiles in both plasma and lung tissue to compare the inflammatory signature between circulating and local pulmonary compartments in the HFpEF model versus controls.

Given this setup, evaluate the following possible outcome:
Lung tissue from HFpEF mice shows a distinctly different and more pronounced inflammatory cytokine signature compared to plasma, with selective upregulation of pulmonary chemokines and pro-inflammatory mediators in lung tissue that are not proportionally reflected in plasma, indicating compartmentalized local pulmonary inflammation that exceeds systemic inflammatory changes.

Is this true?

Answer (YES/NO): YES